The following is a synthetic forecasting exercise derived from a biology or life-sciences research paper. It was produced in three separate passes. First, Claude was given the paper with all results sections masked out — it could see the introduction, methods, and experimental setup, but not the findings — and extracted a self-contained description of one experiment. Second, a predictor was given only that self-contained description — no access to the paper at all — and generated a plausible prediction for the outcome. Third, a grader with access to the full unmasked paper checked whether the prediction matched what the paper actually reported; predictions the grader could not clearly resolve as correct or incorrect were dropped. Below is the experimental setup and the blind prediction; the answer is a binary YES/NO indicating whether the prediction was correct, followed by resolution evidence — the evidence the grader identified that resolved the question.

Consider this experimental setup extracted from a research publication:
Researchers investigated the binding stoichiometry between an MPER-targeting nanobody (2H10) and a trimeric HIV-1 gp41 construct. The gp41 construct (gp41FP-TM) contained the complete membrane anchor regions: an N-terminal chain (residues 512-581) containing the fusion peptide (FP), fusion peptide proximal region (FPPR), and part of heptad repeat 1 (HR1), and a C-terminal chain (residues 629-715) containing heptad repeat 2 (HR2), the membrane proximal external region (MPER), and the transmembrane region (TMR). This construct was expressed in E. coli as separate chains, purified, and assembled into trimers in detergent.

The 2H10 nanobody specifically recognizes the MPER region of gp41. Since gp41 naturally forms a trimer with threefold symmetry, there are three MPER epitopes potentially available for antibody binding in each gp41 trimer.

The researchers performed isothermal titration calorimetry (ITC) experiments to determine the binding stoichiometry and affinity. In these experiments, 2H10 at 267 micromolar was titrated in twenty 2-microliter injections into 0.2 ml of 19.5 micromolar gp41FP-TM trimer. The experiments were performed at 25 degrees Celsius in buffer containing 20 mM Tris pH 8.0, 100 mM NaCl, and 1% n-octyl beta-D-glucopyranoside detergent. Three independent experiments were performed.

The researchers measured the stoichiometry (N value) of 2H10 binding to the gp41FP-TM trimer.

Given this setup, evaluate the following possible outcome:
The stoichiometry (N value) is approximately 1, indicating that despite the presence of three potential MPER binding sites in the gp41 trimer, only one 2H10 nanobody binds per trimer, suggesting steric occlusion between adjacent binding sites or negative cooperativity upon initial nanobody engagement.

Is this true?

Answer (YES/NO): YES